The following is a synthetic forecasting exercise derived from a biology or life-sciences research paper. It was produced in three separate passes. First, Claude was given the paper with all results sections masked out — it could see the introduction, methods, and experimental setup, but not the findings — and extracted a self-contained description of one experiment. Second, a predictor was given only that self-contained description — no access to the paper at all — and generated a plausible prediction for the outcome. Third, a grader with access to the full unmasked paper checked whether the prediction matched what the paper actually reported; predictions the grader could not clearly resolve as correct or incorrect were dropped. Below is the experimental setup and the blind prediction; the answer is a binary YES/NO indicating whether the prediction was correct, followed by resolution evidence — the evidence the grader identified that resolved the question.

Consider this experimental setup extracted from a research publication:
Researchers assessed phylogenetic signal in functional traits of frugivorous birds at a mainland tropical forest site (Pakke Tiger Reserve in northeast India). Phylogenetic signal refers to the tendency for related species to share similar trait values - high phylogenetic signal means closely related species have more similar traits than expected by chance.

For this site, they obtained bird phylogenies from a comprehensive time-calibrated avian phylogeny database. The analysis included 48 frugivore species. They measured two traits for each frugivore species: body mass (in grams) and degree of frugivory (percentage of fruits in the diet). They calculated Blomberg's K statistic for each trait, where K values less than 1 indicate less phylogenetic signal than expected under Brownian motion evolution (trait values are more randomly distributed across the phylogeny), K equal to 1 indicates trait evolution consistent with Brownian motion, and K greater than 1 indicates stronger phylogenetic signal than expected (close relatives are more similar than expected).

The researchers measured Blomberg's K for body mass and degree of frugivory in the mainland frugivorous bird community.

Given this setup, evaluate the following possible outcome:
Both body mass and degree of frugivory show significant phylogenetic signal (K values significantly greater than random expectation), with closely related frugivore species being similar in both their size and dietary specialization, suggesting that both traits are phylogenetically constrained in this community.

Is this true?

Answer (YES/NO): NO